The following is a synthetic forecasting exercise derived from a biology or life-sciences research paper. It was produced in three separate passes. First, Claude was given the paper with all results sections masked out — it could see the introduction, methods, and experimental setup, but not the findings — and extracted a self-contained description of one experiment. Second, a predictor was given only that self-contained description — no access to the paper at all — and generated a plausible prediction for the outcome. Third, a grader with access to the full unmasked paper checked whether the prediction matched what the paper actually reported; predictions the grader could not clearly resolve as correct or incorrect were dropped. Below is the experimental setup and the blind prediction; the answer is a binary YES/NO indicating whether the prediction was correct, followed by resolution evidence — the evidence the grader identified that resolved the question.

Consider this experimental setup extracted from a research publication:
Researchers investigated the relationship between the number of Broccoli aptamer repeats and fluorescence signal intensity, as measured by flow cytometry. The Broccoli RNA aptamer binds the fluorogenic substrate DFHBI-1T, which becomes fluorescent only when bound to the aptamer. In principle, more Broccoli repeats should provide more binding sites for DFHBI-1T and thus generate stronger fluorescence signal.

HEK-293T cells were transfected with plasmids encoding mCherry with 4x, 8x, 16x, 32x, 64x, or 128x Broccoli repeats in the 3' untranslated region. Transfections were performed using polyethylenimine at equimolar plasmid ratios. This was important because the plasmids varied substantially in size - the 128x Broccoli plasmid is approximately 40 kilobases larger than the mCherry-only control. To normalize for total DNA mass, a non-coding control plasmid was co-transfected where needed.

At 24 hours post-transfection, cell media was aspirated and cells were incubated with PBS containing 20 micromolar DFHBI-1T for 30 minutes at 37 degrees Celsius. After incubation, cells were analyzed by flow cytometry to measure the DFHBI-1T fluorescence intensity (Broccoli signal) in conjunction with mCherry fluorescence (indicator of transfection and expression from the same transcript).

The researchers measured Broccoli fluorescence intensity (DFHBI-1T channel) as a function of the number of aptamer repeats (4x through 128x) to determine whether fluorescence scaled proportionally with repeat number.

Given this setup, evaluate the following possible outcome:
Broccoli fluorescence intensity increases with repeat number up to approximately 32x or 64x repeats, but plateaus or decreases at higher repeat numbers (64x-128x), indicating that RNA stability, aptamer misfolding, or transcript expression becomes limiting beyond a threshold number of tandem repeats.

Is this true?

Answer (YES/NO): NO